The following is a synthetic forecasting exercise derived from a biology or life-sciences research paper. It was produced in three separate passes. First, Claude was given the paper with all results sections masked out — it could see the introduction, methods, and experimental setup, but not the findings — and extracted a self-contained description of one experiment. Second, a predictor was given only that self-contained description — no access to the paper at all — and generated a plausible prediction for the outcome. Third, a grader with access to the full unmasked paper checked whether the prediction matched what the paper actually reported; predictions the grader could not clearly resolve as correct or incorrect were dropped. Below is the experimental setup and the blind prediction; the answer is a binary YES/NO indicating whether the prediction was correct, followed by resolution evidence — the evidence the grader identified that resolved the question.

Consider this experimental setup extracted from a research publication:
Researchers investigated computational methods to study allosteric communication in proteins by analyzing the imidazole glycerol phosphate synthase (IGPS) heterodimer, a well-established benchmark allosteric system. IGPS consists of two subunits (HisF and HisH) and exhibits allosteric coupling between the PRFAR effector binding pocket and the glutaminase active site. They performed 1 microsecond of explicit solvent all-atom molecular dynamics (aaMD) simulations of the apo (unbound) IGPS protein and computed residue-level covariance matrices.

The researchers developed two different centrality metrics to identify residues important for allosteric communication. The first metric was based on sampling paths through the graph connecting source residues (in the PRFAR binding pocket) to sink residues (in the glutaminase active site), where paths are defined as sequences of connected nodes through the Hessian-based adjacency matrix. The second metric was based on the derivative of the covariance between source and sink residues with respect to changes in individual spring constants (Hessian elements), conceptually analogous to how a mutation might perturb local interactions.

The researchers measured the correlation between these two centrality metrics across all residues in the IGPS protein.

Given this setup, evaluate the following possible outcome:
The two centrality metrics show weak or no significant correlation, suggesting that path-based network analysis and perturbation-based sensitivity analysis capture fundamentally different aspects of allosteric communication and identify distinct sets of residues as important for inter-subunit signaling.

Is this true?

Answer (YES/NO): YES